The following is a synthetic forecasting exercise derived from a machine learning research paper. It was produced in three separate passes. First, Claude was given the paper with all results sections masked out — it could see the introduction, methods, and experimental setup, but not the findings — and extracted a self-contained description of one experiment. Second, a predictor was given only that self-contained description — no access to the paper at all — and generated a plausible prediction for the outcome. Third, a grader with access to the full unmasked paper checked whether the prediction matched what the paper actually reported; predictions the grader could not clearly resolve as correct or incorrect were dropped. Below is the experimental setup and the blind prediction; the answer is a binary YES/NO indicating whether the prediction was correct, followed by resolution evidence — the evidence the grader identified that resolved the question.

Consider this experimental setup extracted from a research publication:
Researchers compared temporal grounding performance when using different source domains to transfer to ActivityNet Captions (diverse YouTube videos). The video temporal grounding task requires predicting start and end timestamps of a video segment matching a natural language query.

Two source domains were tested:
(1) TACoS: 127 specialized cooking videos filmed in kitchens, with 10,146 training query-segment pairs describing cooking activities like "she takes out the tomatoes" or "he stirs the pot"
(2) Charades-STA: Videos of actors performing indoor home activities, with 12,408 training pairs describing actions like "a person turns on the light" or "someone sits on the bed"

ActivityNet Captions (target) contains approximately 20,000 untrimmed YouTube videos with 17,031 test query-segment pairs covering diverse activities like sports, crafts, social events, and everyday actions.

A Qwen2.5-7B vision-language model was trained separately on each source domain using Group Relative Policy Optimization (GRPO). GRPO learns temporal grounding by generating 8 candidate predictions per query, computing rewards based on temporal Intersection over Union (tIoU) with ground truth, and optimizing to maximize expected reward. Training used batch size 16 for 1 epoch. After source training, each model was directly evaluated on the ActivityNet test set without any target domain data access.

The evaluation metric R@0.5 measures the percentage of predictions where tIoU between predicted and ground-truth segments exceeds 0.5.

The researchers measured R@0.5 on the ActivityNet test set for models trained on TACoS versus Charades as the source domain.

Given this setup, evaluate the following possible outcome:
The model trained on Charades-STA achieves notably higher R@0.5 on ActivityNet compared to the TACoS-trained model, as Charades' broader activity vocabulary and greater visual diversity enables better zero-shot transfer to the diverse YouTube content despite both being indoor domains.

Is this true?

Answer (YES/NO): NO